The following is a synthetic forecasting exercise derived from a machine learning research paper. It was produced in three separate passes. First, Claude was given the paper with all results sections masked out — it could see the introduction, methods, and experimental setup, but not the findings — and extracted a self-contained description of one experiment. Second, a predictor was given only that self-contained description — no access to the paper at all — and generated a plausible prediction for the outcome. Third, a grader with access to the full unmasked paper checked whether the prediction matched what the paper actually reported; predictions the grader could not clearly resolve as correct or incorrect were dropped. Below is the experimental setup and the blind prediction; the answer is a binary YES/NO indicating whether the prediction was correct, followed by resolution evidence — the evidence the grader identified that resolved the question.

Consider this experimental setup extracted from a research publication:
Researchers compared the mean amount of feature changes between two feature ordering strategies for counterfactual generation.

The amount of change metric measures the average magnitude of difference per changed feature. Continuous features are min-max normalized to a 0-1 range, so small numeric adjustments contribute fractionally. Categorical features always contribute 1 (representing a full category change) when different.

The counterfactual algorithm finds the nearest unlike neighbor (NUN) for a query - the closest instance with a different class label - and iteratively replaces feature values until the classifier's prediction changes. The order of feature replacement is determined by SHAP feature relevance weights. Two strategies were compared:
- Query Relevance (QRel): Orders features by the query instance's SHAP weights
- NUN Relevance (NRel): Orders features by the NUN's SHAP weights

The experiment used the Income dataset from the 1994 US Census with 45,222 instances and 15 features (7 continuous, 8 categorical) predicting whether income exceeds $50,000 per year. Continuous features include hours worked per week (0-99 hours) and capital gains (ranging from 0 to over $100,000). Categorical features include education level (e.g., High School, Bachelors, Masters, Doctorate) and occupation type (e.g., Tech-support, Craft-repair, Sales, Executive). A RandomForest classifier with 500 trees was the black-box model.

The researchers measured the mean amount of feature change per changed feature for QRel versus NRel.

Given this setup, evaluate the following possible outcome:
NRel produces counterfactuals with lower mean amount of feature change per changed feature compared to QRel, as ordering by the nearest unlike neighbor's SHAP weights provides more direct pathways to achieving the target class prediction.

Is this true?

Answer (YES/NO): YES